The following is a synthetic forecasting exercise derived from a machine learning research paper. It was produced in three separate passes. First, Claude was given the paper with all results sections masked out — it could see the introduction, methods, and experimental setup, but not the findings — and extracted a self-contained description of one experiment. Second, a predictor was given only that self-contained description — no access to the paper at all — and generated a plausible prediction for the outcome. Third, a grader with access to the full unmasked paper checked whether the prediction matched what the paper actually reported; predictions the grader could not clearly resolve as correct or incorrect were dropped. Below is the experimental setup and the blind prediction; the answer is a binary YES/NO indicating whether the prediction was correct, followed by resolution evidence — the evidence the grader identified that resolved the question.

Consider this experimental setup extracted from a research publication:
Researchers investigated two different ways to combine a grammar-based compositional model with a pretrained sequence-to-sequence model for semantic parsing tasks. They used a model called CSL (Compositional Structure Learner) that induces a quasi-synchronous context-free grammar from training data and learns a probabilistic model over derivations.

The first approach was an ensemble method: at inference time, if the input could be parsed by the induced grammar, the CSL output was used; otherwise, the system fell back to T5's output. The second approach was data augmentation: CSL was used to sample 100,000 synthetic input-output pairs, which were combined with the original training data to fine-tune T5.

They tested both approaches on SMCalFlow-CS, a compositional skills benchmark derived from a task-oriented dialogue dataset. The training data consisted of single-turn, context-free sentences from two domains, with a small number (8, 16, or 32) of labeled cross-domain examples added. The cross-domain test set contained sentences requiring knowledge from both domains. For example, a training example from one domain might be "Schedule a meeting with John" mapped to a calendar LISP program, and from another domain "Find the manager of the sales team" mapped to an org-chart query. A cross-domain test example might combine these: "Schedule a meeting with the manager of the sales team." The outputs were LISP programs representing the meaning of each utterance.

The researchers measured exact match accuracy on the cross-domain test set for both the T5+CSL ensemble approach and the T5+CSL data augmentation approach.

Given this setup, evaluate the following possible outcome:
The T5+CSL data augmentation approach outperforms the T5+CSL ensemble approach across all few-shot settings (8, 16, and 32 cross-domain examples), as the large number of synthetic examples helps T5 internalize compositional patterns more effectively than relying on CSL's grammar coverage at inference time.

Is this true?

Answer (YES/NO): YES